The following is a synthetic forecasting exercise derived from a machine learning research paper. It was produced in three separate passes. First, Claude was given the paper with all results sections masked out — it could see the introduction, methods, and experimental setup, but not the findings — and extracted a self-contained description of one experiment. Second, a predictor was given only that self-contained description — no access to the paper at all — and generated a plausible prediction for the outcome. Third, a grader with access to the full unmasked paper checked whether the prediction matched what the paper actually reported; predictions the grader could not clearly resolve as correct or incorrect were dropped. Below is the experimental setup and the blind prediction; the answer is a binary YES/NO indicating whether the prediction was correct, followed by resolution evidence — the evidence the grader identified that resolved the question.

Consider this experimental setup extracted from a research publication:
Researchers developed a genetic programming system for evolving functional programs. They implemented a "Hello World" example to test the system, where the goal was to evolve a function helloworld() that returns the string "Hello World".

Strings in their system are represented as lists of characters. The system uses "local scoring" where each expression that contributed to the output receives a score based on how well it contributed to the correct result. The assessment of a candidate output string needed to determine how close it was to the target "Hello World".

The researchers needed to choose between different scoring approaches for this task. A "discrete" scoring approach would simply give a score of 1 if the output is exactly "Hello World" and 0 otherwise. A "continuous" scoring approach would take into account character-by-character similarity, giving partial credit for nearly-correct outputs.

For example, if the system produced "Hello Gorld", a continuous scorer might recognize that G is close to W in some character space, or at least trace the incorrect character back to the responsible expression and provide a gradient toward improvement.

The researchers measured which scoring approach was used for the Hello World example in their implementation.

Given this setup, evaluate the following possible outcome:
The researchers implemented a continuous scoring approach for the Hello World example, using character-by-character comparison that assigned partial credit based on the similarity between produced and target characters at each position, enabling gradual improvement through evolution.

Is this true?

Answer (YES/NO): YES